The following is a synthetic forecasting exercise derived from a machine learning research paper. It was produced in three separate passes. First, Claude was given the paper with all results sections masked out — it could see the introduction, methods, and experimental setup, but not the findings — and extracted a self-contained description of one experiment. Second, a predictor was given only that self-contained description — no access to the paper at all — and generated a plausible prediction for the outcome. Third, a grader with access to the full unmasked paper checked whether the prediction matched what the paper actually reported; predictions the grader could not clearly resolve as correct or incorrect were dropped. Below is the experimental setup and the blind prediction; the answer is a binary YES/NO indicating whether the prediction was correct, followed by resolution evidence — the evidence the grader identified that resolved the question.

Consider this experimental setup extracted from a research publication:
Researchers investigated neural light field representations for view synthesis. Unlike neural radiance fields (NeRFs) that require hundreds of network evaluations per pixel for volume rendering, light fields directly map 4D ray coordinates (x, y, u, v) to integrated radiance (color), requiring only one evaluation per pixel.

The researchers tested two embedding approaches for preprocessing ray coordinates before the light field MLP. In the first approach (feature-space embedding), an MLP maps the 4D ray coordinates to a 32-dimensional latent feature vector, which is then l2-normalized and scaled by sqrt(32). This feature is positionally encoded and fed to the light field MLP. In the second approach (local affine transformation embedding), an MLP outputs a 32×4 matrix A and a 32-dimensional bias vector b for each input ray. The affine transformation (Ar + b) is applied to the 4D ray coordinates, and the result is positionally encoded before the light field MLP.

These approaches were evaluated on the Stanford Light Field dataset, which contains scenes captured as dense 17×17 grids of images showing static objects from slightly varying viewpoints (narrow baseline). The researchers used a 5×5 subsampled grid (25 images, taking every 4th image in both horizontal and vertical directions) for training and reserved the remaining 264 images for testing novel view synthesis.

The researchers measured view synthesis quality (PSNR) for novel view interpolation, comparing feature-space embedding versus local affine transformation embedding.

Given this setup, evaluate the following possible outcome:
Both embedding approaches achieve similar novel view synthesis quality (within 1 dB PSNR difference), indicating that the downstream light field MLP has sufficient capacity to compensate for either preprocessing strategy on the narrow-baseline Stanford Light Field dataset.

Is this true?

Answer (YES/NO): NO